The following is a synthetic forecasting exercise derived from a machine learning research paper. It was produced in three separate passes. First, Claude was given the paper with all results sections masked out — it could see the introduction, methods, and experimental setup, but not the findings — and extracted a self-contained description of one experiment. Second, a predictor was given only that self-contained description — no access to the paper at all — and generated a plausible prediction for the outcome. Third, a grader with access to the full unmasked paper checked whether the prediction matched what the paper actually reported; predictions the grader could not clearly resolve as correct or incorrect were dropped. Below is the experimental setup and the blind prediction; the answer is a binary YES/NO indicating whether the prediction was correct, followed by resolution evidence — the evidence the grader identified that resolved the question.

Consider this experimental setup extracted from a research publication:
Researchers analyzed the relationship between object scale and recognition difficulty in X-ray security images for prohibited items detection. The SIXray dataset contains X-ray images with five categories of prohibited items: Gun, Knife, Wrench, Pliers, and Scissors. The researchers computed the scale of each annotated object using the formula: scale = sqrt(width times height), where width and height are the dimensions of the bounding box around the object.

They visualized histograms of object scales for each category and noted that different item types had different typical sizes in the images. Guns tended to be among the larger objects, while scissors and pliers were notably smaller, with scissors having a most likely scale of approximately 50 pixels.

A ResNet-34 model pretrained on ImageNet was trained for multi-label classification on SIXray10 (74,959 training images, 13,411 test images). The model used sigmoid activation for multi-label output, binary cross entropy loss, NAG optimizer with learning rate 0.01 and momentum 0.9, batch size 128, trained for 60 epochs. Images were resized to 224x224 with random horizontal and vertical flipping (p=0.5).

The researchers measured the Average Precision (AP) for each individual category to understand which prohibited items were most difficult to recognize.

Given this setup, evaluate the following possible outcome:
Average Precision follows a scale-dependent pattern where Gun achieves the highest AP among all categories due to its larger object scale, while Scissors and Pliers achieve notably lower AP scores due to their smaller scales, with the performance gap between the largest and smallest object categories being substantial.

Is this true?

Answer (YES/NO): NO